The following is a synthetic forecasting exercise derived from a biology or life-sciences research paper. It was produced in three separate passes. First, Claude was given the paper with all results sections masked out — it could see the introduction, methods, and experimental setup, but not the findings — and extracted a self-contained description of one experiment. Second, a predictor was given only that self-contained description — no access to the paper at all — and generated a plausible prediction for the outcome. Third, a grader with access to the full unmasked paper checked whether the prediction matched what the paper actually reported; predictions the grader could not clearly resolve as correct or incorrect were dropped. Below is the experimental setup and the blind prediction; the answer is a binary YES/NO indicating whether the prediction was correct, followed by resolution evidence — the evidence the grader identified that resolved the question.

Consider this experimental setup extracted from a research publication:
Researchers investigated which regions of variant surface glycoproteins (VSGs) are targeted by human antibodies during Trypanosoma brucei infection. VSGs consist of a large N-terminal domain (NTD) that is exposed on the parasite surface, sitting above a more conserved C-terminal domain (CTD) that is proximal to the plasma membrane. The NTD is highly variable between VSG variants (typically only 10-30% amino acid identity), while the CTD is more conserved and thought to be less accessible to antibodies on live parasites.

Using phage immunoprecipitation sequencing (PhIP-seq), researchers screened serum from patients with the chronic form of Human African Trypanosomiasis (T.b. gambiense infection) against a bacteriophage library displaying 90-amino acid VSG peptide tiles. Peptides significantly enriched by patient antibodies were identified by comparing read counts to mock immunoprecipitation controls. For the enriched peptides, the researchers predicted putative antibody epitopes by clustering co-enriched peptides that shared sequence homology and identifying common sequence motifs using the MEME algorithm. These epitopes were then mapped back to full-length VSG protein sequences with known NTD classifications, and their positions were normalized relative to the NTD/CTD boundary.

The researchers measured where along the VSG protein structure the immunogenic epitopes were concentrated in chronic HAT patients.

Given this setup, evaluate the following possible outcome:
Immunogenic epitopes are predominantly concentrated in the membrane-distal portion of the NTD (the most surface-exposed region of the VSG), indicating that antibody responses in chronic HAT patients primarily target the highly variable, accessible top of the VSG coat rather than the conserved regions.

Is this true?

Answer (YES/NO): YES